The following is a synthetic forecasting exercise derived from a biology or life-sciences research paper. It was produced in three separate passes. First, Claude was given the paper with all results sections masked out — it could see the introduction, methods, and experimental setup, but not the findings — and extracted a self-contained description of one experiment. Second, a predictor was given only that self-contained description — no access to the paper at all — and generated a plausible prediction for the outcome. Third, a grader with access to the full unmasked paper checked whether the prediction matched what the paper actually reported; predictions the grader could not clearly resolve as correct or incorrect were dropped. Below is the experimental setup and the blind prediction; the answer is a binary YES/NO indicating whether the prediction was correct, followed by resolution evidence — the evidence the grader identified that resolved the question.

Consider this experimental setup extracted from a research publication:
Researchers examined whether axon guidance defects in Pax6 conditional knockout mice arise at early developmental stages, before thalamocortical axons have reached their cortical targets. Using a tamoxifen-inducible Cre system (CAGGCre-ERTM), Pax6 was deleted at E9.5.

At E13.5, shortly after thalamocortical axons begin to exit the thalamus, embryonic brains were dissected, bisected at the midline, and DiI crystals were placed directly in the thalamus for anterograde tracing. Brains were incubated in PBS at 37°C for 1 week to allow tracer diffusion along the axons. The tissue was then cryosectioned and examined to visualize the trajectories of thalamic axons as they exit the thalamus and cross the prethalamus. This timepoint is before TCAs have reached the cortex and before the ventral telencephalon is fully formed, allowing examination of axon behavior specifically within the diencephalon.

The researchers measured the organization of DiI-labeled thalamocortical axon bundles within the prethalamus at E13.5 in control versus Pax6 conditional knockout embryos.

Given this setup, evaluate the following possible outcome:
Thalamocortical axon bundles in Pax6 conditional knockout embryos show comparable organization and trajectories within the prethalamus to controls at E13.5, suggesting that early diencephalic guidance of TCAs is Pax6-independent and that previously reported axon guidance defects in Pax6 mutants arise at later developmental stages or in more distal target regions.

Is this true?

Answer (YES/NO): NO